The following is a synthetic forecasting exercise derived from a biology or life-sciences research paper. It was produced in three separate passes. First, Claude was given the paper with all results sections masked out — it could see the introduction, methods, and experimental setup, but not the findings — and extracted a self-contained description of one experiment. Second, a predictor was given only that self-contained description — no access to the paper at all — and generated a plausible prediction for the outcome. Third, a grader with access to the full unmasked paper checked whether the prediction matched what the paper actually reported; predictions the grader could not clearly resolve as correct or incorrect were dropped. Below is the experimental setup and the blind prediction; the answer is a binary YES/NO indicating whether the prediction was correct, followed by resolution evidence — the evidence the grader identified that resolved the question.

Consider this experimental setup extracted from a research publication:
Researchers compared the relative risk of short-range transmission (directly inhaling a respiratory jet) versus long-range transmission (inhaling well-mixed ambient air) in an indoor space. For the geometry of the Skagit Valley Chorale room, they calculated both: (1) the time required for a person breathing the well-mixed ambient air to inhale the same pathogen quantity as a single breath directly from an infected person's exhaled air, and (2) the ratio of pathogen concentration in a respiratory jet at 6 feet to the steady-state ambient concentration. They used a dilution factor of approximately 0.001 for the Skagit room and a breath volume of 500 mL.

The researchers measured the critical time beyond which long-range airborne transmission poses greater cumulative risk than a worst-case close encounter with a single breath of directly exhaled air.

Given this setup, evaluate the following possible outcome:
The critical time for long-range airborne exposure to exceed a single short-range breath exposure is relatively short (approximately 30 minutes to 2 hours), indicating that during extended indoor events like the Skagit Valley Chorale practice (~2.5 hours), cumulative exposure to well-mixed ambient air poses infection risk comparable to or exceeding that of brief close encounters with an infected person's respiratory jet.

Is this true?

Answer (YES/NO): YES